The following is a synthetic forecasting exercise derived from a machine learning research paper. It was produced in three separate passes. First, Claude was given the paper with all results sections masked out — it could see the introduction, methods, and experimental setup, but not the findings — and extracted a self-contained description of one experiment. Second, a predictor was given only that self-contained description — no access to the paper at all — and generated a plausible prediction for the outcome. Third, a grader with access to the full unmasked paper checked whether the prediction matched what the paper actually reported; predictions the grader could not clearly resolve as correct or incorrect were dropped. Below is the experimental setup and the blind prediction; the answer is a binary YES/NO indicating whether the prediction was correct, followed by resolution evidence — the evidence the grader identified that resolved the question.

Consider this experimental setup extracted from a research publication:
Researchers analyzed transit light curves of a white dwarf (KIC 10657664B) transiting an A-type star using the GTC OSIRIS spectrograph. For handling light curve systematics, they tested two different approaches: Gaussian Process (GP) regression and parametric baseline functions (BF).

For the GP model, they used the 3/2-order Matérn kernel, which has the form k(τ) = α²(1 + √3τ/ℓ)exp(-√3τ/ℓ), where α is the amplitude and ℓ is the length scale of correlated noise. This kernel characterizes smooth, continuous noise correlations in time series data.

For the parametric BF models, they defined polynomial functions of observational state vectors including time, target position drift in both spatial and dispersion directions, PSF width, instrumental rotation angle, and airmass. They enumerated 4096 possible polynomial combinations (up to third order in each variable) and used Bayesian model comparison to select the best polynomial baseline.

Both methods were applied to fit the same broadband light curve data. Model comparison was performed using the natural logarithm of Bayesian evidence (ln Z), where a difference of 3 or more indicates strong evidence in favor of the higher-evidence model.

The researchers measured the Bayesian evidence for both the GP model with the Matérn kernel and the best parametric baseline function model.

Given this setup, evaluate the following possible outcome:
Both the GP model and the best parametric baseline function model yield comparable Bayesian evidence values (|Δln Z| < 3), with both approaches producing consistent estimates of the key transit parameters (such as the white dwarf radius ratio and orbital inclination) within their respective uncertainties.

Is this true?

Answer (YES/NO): NO